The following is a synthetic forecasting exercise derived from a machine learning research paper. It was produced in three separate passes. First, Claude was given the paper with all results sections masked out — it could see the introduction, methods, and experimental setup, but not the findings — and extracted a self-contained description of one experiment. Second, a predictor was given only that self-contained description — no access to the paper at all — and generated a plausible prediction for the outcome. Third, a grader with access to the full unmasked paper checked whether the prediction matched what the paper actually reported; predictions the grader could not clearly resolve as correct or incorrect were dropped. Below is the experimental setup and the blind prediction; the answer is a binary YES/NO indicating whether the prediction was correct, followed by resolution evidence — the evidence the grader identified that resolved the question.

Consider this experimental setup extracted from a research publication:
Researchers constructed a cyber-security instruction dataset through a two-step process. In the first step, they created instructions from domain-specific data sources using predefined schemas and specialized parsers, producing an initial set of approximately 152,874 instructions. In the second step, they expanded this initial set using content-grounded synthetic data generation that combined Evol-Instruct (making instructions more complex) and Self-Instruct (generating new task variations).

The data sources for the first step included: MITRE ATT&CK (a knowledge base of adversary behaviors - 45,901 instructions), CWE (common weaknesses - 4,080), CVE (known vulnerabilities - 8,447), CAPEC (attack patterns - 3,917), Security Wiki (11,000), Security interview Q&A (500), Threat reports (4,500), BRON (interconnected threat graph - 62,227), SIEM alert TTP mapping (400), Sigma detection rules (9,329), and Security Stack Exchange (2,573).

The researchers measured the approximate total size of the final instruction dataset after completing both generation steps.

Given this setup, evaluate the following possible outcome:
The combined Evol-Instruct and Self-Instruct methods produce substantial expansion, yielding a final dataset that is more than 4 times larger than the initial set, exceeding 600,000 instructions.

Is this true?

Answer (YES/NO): NO